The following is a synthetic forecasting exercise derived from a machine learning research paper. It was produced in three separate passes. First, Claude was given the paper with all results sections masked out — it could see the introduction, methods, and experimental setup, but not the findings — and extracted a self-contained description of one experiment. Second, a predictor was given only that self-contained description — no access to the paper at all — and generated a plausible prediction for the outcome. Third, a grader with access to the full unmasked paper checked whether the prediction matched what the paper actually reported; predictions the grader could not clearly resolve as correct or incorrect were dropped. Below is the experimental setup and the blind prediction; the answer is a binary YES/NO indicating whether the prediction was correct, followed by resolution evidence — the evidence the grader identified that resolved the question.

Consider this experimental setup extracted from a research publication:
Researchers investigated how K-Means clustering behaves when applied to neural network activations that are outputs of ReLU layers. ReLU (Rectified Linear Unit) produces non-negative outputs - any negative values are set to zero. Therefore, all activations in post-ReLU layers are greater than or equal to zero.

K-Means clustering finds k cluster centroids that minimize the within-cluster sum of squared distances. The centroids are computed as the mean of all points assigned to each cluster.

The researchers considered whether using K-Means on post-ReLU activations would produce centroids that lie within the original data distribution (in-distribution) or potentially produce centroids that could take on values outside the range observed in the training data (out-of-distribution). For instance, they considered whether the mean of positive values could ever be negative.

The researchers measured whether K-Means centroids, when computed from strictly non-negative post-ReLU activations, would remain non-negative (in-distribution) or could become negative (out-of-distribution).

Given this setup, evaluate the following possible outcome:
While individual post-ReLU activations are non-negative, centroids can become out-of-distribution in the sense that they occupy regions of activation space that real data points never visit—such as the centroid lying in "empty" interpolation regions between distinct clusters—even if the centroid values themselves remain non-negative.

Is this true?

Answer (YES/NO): NO